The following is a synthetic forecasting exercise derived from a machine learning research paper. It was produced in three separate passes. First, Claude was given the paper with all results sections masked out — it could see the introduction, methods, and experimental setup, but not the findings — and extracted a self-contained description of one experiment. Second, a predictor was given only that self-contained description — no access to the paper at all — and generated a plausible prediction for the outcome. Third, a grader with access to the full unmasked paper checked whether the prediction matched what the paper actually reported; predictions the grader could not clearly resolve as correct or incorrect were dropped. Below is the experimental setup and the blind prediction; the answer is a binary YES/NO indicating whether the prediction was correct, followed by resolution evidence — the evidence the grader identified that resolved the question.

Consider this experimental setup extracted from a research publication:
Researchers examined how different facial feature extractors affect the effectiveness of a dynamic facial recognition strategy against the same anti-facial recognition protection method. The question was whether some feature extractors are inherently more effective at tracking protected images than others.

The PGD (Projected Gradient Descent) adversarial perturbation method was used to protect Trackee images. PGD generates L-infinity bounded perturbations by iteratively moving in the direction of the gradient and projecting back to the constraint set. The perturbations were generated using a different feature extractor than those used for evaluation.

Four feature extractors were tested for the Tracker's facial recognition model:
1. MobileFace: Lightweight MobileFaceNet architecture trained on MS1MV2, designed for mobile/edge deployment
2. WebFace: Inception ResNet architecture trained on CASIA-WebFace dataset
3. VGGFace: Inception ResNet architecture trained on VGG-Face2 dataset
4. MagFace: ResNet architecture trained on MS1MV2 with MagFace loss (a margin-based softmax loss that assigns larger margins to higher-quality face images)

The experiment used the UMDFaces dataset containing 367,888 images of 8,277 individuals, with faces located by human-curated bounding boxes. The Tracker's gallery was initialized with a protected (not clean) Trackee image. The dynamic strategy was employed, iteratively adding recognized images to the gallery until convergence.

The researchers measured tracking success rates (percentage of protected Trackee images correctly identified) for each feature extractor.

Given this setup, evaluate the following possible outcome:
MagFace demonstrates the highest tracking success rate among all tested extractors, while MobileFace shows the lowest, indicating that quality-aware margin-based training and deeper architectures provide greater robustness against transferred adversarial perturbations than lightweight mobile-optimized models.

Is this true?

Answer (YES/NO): YES